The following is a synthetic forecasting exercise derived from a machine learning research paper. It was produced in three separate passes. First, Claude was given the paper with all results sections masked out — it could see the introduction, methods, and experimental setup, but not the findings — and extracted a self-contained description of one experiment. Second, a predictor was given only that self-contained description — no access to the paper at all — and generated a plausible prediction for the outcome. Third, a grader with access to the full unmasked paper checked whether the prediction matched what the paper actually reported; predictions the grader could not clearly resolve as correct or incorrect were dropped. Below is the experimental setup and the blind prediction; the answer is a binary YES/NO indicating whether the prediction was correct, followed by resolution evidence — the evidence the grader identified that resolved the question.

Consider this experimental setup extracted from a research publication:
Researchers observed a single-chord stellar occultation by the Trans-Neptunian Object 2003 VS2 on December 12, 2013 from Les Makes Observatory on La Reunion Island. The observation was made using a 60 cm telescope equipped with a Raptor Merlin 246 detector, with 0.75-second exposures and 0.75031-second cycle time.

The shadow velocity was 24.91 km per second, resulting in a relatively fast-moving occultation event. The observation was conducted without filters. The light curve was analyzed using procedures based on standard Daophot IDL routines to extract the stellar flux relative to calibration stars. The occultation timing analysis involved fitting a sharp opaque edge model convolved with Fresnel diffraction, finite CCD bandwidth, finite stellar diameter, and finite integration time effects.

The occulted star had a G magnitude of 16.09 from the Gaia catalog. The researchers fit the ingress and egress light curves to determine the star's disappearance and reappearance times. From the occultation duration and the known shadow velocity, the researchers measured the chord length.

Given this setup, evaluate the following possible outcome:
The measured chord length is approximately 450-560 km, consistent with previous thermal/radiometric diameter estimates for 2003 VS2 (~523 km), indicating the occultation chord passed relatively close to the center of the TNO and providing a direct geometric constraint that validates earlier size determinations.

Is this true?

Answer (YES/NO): NO